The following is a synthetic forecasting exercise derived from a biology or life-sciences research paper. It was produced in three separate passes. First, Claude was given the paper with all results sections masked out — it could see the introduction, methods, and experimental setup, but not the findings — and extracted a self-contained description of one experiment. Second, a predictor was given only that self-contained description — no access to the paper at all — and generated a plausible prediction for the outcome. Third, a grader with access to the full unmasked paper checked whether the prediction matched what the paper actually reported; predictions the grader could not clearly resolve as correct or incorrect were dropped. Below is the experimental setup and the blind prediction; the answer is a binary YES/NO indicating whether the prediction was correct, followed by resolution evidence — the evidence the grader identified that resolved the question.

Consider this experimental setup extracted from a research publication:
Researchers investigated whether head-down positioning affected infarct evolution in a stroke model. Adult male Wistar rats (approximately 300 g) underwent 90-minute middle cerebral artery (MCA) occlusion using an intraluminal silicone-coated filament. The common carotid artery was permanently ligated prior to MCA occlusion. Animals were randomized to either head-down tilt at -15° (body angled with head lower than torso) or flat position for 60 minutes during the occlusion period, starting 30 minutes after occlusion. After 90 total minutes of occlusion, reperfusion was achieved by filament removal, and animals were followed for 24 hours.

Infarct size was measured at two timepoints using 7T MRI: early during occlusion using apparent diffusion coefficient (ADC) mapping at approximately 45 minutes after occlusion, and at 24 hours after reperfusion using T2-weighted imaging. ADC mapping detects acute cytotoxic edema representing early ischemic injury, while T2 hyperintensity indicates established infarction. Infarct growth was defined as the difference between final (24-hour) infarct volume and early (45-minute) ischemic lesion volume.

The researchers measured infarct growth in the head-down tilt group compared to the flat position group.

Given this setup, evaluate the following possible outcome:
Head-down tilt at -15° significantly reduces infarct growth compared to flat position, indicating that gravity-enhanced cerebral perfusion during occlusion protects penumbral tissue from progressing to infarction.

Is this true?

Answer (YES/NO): NO